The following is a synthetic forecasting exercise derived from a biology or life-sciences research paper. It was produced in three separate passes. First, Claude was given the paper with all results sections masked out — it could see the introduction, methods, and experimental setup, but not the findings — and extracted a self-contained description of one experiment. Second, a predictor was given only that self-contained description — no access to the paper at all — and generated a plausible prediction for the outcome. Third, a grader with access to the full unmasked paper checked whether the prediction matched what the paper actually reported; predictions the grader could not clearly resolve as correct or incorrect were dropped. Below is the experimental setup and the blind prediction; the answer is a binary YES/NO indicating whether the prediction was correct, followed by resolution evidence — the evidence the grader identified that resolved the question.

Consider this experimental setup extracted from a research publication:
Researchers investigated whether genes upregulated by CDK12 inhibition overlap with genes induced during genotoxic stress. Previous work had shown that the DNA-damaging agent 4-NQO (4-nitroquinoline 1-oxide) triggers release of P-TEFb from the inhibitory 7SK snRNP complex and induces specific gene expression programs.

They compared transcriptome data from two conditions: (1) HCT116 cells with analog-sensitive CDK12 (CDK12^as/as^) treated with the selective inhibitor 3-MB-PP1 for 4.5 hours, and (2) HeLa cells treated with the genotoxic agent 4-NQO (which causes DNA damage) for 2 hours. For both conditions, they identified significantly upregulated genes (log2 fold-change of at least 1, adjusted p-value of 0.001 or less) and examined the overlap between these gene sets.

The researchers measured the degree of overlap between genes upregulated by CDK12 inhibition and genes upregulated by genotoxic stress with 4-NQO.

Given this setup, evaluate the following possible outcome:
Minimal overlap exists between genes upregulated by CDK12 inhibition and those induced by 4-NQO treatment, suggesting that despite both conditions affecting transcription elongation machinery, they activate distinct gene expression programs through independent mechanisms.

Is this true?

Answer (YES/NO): NO